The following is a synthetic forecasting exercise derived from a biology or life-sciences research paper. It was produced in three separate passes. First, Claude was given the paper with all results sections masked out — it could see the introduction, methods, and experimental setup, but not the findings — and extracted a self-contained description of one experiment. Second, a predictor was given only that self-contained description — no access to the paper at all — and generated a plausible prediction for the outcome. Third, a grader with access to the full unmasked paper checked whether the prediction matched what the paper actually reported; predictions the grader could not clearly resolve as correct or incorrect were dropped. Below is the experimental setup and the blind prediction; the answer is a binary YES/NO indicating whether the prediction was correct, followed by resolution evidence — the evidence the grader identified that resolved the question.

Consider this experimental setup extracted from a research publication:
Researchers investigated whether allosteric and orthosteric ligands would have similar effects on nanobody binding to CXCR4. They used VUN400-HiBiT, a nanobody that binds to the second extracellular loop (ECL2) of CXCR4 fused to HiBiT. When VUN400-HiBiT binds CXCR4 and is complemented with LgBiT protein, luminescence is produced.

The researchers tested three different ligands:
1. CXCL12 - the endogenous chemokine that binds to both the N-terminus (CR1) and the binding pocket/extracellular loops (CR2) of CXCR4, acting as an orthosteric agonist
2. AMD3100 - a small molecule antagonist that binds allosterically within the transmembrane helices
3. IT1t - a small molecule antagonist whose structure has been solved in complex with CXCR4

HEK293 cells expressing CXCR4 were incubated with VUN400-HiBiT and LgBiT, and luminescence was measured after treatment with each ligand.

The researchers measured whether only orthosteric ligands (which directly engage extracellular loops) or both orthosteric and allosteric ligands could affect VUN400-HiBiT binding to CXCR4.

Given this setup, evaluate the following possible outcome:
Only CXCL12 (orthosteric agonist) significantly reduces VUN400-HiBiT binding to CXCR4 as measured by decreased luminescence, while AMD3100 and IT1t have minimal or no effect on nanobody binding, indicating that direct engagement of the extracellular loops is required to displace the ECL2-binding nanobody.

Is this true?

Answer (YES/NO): NO